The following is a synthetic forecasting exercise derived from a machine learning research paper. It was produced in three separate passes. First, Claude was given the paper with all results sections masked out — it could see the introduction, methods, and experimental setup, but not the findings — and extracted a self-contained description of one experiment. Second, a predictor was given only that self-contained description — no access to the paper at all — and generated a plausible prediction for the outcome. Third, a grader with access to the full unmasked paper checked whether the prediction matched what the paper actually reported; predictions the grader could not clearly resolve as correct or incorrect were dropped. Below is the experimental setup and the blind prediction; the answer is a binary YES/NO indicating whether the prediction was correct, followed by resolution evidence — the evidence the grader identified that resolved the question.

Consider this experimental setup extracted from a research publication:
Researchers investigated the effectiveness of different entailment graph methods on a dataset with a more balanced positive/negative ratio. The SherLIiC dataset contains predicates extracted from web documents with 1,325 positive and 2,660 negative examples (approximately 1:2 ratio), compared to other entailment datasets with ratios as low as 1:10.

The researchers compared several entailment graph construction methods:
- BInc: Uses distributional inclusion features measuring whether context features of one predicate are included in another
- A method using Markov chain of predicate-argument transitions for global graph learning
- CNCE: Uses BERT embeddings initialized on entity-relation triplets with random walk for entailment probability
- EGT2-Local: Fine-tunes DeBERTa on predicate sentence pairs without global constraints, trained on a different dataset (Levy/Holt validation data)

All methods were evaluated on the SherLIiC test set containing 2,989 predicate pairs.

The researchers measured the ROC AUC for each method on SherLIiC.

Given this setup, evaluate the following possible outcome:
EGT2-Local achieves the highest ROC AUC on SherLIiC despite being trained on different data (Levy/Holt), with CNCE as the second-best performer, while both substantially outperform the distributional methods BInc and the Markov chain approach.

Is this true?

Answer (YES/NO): NO